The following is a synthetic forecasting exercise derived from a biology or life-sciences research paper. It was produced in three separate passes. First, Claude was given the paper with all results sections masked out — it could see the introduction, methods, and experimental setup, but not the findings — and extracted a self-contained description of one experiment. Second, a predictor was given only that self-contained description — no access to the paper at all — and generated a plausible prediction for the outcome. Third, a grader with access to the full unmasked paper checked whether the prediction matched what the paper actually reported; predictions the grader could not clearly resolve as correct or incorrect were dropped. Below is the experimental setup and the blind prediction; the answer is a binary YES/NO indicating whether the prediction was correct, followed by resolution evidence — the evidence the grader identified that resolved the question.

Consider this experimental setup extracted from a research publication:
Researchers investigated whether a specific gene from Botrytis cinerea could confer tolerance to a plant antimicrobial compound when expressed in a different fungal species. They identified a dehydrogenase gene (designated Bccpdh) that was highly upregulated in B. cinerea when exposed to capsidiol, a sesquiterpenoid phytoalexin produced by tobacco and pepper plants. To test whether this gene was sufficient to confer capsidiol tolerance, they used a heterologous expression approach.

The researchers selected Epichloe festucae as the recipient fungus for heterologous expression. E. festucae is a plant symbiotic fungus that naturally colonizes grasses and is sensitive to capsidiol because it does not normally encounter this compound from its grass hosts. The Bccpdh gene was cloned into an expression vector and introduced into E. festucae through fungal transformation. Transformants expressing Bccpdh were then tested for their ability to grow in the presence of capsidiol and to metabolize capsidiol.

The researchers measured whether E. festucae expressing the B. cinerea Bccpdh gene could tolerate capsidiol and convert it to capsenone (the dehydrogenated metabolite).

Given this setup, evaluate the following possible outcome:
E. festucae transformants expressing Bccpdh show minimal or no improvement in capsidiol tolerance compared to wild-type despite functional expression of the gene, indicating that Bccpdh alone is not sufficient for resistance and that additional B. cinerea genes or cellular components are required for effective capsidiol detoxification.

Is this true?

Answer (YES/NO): NO